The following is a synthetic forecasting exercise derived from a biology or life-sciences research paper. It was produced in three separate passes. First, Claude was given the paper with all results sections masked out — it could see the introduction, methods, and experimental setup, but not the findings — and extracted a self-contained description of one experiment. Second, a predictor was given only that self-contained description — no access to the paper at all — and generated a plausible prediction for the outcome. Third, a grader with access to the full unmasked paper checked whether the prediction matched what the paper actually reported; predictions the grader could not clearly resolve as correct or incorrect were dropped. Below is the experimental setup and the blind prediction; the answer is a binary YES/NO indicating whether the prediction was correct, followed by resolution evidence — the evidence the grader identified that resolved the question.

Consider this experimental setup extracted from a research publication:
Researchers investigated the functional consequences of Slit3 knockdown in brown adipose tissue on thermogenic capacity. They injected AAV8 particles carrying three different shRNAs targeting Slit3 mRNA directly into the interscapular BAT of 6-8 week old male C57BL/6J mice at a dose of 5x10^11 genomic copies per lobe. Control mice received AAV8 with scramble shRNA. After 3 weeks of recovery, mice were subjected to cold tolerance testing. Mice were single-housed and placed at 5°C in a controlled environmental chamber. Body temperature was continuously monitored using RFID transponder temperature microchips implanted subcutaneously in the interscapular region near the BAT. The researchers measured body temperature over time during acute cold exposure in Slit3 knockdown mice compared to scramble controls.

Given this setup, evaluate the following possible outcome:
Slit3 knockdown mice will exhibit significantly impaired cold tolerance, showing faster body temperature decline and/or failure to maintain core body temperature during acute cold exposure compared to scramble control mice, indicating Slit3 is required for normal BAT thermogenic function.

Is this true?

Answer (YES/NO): YES